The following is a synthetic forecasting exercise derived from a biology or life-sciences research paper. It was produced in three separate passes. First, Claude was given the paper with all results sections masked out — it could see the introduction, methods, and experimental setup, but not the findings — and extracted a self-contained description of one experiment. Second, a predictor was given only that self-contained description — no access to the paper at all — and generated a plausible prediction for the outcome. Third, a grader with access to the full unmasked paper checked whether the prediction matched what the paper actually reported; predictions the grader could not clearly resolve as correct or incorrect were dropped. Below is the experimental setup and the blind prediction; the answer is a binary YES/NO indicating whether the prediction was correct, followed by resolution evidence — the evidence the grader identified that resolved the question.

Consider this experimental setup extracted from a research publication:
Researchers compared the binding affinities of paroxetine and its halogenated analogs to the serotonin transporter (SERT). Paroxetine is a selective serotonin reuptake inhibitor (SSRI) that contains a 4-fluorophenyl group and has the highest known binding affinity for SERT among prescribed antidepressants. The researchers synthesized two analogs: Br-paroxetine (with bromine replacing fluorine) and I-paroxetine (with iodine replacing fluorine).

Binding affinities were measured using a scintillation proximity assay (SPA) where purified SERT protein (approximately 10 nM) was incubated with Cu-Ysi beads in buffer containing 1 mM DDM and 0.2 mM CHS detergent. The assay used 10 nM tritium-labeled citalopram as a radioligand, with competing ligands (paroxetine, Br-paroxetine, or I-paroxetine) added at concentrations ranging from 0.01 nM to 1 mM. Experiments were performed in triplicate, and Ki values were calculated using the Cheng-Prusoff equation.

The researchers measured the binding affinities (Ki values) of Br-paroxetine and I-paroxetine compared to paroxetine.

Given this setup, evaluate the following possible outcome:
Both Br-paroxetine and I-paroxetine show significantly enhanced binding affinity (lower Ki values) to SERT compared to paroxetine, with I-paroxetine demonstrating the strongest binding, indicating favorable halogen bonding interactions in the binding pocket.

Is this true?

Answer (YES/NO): NO